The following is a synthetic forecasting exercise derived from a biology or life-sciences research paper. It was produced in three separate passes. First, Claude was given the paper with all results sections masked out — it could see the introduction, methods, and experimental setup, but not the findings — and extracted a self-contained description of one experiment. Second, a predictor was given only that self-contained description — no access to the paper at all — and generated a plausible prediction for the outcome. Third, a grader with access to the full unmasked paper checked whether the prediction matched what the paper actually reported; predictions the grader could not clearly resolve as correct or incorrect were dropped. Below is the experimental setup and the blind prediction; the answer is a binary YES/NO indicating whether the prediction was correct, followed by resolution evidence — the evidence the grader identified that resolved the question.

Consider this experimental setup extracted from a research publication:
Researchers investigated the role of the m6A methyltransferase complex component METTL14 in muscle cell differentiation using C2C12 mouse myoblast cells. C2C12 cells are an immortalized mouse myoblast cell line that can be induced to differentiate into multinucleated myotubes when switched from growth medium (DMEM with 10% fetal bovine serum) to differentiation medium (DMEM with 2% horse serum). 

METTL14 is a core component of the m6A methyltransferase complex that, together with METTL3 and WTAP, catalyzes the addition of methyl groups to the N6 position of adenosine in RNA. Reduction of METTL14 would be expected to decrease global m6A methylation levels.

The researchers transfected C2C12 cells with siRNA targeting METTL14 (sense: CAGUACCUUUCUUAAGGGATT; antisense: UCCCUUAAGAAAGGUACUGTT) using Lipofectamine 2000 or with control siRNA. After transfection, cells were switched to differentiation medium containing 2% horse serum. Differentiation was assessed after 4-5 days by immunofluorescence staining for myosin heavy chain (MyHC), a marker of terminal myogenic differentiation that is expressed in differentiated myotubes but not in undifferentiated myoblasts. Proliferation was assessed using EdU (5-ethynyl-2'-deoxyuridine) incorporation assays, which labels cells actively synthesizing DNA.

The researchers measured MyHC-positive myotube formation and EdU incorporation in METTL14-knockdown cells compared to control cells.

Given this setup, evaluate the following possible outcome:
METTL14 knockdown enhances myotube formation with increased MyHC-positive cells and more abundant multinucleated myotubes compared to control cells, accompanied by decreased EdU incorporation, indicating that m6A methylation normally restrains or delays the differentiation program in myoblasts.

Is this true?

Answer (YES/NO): NO